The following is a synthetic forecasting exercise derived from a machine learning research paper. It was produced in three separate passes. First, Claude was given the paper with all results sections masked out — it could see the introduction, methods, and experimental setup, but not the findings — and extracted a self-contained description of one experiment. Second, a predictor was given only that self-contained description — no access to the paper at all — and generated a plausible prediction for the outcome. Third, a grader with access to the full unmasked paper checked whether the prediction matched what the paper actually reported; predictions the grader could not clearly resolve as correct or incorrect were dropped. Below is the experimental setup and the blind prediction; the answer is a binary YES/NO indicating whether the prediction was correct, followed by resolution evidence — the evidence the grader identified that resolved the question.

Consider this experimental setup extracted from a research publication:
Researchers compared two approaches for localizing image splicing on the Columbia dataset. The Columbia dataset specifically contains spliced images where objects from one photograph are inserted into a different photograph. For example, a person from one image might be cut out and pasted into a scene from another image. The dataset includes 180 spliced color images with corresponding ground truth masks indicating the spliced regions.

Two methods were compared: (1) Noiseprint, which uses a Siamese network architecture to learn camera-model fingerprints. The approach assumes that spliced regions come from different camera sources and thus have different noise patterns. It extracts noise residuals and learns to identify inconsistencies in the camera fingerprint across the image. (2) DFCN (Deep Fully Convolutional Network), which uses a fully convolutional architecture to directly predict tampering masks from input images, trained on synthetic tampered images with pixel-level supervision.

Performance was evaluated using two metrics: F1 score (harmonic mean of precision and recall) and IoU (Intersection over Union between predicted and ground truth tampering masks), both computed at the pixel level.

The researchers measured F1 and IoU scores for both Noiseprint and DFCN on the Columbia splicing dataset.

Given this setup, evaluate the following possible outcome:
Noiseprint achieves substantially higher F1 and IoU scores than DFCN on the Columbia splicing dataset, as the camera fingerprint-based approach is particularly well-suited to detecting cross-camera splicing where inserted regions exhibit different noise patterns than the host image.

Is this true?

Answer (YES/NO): NO